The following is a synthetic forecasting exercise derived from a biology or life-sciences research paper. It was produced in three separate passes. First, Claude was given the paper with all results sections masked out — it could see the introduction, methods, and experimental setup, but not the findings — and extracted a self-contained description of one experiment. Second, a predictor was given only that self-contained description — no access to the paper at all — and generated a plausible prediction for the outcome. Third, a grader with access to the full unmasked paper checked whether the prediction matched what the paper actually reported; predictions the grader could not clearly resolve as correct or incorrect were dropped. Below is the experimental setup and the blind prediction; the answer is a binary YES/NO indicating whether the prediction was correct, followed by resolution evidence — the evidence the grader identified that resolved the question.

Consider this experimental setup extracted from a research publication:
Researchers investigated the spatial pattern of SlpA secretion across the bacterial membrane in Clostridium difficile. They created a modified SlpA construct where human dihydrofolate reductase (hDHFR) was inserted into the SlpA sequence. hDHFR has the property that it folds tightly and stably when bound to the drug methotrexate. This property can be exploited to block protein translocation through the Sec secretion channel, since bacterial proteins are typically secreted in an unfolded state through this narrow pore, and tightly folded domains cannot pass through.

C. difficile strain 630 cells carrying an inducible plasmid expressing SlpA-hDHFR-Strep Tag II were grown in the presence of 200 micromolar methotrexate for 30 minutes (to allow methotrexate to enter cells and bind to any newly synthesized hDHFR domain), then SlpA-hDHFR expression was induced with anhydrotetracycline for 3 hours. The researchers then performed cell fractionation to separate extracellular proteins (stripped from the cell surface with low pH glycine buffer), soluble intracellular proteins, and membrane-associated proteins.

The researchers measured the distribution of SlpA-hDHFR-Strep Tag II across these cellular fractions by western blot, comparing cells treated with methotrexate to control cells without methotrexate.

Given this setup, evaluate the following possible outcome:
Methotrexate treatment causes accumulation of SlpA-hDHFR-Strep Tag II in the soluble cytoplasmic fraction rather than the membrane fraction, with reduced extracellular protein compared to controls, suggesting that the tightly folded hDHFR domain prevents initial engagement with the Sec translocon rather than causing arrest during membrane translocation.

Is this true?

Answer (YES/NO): NO